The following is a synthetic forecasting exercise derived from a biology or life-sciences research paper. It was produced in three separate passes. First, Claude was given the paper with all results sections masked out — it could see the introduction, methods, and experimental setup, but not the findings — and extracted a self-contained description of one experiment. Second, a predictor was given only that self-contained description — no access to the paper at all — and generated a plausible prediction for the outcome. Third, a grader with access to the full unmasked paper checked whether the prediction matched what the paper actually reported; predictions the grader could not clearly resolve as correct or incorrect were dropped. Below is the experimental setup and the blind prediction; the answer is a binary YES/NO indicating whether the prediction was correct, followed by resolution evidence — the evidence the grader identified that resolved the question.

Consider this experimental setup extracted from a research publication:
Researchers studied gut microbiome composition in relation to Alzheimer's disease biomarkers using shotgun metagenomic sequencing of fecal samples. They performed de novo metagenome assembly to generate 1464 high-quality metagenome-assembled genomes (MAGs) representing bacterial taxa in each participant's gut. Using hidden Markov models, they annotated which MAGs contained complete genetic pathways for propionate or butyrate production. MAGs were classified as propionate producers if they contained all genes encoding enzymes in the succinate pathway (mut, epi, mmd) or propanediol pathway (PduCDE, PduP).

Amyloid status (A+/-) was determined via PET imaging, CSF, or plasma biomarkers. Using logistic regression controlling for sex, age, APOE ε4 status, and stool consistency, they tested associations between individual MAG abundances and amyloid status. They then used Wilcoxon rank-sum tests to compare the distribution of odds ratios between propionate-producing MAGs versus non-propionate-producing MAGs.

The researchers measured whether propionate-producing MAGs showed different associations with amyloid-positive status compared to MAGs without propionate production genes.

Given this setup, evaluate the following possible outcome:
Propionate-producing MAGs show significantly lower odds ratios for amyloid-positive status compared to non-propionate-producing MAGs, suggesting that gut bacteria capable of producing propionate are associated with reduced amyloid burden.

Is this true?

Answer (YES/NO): YES